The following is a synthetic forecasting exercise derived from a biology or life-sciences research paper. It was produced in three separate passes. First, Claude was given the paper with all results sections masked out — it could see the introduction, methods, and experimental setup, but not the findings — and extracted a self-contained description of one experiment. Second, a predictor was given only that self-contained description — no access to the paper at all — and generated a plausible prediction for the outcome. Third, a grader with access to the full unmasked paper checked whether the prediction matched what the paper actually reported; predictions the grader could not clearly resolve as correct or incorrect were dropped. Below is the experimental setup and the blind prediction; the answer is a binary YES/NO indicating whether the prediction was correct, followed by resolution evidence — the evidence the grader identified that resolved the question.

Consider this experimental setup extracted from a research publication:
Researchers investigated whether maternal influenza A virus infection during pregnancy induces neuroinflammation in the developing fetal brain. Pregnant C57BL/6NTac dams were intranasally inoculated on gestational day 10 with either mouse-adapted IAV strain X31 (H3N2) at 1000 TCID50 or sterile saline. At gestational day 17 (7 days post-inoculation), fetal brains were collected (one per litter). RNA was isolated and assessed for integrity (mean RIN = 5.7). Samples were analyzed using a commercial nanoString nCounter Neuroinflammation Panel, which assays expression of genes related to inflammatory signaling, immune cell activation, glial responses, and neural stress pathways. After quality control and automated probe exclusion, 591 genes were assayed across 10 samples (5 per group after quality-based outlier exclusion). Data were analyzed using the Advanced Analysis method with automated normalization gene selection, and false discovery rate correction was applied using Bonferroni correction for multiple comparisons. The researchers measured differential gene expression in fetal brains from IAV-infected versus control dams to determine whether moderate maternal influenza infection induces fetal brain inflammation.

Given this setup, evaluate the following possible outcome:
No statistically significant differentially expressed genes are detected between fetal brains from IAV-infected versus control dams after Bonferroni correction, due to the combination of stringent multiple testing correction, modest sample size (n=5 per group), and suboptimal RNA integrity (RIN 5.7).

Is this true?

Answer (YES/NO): NO